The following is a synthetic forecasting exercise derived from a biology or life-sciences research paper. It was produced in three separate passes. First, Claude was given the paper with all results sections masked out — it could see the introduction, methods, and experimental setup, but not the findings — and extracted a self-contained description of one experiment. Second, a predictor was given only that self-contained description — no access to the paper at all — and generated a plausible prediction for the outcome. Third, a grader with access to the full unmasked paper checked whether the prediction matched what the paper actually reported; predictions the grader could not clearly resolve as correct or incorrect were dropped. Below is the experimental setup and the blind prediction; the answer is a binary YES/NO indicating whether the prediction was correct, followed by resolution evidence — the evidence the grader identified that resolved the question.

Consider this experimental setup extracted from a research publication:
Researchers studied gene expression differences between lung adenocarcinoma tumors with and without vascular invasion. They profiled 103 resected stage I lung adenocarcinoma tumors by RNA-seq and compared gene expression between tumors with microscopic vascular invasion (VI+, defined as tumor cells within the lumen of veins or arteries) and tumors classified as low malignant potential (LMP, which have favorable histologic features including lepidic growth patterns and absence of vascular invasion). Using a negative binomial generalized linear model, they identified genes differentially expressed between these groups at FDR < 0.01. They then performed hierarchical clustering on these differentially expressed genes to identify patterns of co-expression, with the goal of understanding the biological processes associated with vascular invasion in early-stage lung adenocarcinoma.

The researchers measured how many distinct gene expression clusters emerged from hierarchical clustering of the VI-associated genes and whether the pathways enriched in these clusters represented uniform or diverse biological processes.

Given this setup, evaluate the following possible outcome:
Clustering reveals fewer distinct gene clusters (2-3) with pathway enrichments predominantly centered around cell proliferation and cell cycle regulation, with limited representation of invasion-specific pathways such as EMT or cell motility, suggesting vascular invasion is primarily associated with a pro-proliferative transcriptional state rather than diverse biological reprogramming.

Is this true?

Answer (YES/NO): NO